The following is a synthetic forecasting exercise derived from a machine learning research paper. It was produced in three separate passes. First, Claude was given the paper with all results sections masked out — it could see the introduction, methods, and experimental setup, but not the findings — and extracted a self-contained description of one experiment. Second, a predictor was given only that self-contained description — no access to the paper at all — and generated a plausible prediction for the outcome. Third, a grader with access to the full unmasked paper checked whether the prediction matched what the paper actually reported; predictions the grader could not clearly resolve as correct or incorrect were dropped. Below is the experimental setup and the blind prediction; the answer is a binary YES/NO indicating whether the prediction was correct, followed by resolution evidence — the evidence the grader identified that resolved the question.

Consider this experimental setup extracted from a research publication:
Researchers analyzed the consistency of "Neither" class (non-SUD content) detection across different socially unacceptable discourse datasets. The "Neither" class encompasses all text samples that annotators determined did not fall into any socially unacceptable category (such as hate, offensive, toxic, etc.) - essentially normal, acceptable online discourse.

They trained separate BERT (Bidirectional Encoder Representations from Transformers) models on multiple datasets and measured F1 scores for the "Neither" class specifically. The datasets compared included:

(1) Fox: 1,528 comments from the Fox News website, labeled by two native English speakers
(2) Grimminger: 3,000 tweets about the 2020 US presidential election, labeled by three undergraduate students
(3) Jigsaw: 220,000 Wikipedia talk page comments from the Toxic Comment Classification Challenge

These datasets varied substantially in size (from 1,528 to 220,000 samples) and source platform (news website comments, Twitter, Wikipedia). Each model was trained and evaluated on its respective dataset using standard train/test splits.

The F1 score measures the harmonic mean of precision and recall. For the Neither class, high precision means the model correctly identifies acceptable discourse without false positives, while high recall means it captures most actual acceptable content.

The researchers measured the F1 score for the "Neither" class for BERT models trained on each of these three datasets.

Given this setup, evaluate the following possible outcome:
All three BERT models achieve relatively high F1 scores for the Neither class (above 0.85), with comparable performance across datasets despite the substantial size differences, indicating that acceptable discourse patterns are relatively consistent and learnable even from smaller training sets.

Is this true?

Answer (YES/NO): NO